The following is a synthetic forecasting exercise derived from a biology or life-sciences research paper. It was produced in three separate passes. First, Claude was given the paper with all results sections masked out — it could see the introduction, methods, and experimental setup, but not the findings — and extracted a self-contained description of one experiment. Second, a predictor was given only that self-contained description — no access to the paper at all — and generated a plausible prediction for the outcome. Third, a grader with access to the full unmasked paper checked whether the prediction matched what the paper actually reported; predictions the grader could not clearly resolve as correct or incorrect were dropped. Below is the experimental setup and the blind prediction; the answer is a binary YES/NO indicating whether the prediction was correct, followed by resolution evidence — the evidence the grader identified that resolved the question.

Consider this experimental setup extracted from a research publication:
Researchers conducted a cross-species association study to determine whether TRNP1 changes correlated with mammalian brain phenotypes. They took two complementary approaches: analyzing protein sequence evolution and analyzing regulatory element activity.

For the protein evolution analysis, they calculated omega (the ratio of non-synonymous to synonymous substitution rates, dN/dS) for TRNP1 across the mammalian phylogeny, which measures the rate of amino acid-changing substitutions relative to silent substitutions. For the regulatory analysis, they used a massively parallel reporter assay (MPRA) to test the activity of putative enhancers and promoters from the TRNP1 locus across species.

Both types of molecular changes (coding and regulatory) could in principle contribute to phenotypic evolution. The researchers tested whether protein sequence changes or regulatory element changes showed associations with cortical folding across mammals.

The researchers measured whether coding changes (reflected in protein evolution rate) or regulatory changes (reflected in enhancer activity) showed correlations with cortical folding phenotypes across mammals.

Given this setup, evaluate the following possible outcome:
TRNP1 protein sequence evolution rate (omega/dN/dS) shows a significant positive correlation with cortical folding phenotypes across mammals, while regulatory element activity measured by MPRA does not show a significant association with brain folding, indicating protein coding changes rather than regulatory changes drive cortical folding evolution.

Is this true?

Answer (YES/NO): NO